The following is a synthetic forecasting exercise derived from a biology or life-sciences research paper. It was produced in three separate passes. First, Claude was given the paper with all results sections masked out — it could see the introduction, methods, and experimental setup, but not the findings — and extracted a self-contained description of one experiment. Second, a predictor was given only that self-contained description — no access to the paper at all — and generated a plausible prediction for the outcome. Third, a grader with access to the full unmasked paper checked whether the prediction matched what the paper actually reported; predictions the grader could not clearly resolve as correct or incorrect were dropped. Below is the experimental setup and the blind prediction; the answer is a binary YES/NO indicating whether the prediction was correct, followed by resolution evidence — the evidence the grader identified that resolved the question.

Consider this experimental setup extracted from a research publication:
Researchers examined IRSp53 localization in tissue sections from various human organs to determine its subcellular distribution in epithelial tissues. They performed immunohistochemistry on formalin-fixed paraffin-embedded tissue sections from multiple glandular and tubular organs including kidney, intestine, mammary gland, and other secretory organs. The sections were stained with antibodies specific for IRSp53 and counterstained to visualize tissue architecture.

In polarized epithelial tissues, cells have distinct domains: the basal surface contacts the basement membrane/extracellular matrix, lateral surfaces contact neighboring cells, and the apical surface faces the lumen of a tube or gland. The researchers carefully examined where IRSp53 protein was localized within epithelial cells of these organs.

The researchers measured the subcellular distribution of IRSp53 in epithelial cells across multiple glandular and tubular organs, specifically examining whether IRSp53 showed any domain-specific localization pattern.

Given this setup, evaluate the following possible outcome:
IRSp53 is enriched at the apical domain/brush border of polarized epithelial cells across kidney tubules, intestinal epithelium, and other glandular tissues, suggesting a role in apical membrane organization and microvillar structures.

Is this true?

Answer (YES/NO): NO